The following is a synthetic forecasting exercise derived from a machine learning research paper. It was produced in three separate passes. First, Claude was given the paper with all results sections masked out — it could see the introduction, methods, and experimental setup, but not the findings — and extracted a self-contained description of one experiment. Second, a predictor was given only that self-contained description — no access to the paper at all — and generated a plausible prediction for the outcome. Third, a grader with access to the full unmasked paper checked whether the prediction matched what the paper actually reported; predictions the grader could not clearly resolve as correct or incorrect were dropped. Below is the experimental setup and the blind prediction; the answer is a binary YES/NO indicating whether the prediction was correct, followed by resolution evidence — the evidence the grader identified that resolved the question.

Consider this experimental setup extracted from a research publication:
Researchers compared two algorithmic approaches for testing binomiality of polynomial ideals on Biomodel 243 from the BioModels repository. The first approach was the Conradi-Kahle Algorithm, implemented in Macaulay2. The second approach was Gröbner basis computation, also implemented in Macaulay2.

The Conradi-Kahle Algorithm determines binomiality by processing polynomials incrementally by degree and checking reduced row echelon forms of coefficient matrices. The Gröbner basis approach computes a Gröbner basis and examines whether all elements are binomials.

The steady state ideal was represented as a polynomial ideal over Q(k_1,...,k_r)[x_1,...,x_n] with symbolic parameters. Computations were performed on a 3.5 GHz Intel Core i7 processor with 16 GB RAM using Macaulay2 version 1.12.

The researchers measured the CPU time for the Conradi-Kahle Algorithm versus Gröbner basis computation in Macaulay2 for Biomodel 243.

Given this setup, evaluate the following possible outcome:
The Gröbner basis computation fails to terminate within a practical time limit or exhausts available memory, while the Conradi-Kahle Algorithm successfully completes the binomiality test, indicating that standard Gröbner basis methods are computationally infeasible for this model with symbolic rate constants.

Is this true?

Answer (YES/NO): NO